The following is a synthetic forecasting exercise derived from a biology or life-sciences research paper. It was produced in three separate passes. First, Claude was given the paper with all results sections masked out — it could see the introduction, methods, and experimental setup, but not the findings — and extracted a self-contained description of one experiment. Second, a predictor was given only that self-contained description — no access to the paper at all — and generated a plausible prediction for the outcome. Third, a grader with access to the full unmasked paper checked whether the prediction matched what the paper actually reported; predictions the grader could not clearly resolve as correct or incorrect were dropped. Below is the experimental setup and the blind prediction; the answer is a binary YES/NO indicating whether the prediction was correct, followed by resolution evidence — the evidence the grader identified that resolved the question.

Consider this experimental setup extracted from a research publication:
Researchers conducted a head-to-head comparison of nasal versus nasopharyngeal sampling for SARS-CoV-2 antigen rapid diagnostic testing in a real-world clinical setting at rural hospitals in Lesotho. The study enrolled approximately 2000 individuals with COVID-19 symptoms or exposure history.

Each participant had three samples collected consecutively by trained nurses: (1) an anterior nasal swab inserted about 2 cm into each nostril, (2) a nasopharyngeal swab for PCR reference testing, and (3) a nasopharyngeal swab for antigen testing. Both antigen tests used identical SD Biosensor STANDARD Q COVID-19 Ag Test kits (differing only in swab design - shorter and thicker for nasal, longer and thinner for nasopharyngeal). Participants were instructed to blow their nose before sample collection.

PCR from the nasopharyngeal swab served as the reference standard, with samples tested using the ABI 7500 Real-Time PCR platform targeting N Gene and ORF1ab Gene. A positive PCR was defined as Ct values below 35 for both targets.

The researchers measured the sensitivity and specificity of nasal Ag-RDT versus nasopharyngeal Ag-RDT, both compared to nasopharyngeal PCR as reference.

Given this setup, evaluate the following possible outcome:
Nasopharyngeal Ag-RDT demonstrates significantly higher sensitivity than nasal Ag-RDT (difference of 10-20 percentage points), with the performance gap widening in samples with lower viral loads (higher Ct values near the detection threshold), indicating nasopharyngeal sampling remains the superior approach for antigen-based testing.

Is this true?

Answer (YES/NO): NO